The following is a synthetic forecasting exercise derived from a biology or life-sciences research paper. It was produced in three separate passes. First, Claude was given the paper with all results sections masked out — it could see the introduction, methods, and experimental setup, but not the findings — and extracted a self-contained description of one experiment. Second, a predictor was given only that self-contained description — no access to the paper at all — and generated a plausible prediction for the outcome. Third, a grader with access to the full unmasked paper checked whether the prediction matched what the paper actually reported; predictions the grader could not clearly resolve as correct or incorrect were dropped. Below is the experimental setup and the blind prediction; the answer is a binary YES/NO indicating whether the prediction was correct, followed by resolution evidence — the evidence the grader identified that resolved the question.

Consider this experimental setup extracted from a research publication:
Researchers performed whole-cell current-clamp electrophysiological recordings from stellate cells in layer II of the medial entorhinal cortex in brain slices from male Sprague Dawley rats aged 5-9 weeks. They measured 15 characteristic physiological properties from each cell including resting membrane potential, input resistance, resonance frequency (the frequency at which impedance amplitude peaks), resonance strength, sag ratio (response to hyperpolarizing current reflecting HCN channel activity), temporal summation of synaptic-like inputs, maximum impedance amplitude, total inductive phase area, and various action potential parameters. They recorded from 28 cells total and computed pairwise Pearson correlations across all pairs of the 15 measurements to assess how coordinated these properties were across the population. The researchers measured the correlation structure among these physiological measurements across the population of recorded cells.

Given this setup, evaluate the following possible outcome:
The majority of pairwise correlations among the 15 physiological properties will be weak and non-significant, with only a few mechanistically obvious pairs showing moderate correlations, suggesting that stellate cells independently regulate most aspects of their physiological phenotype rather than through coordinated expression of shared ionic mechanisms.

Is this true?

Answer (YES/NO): YES